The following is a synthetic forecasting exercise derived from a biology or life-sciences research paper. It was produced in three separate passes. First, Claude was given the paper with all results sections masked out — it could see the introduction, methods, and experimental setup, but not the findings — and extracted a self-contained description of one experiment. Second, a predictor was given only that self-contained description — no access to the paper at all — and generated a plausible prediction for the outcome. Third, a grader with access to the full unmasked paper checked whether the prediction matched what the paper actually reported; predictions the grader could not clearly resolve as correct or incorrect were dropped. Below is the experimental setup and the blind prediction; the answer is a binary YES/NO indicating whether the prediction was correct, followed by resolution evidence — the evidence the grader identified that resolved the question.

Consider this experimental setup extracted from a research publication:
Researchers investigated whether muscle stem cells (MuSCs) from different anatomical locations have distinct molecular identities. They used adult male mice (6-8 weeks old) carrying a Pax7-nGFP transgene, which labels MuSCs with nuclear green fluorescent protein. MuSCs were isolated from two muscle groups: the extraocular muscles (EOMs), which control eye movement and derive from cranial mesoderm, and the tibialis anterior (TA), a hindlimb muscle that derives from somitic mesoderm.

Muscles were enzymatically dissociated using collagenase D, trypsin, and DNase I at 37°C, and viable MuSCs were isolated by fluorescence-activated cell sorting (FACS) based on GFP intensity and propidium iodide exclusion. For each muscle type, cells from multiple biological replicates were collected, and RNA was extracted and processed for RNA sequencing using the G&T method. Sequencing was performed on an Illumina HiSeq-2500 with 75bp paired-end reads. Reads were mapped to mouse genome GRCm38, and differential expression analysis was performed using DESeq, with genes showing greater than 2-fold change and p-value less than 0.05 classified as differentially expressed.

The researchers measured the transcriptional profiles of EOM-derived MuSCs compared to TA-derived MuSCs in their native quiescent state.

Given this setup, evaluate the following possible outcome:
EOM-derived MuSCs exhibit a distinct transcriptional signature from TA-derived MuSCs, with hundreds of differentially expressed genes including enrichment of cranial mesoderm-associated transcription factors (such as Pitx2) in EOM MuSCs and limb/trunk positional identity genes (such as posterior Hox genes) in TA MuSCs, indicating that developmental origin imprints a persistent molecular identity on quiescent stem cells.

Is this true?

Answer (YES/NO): YES